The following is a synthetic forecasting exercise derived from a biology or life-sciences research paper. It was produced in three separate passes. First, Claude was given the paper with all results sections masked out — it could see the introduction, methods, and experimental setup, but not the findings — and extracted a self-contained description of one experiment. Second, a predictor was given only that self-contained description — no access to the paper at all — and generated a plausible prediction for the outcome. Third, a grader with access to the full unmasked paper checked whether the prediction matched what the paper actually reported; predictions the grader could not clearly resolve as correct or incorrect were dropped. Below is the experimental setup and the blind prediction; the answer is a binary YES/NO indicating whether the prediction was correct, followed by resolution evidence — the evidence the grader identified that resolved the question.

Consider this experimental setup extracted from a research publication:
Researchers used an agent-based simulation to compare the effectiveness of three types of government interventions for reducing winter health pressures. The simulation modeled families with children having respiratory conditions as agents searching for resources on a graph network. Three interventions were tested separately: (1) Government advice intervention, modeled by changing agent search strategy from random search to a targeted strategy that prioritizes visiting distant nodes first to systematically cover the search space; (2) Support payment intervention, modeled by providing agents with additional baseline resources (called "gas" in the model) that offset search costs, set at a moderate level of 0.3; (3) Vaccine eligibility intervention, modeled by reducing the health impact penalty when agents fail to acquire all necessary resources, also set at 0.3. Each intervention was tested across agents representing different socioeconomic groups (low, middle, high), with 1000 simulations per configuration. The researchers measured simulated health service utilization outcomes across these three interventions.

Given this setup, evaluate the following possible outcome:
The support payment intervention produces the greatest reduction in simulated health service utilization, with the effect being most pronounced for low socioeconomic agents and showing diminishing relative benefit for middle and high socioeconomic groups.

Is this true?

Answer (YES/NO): NO